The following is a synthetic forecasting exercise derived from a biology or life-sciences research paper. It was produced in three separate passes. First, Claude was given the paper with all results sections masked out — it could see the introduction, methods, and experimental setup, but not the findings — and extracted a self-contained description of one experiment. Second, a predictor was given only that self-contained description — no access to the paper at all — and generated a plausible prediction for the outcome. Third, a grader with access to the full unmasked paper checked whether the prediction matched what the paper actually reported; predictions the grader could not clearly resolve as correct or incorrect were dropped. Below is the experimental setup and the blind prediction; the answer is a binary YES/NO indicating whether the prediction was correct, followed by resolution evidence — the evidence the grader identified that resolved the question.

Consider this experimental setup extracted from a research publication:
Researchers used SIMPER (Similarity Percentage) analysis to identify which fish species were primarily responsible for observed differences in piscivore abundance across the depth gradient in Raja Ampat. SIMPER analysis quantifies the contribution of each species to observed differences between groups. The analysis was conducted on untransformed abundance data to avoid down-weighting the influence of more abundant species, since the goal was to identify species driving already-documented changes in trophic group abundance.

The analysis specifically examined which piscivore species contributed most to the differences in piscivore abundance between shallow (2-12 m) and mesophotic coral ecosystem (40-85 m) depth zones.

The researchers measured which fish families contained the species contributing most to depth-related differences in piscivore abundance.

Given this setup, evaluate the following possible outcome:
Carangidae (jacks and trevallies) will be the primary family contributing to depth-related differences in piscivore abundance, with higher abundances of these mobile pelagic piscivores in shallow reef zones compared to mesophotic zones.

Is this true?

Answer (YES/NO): NO